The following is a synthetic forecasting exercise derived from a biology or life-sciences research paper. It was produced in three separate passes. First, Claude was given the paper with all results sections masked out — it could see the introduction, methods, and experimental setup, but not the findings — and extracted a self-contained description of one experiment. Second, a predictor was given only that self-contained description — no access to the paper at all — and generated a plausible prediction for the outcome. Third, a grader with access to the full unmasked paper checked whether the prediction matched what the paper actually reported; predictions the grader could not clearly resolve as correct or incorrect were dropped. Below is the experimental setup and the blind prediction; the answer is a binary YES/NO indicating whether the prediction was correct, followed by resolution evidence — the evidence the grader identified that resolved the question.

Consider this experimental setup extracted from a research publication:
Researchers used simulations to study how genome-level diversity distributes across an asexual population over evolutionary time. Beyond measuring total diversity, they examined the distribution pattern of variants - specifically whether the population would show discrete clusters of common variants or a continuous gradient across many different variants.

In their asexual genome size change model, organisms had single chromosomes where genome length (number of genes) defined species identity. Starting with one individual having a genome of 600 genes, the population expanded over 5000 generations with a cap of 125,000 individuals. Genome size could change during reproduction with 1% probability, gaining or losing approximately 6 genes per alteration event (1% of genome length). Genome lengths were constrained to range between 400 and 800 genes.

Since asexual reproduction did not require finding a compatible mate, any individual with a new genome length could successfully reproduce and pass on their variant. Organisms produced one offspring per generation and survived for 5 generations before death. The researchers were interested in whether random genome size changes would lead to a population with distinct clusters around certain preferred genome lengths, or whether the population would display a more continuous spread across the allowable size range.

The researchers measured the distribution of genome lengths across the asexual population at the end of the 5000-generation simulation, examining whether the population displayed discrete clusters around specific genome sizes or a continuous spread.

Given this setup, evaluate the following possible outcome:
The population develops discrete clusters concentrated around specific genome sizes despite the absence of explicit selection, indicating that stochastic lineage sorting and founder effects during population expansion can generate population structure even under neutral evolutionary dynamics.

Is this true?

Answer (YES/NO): YES